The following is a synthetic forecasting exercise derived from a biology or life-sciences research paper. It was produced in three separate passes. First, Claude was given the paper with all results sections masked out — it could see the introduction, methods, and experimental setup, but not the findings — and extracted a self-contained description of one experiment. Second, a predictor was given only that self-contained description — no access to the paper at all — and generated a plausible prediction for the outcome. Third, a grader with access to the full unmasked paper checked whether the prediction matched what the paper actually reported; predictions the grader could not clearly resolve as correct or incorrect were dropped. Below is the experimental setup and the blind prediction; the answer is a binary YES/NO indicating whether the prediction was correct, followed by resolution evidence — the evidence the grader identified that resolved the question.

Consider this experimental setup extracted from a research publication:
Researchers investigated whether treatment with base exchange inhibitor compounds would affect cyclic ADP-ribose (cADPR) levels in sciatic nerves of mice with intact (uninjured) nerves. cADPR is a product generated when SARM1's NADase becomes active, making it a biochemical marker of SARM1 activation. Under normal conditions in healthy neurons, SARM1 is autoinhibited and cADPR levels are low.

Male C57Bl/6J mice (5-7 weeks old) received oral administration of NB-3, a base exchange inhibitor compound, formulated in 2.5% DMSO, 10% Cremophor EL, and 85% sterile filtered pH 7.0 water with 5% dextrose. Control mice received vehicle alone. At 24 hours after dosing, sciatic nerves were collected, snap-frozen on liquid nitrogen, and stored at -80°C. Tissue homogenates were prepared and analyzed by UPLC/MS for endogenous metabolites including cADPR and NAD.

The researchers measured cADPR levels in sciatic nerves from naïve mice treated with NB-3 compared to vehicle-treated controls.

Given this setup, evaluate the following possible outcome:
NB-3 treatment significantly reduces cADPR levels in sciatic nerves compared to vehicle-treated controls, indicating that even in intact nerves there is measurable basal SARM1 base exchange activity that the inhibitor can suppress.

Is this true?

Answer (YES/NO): NO